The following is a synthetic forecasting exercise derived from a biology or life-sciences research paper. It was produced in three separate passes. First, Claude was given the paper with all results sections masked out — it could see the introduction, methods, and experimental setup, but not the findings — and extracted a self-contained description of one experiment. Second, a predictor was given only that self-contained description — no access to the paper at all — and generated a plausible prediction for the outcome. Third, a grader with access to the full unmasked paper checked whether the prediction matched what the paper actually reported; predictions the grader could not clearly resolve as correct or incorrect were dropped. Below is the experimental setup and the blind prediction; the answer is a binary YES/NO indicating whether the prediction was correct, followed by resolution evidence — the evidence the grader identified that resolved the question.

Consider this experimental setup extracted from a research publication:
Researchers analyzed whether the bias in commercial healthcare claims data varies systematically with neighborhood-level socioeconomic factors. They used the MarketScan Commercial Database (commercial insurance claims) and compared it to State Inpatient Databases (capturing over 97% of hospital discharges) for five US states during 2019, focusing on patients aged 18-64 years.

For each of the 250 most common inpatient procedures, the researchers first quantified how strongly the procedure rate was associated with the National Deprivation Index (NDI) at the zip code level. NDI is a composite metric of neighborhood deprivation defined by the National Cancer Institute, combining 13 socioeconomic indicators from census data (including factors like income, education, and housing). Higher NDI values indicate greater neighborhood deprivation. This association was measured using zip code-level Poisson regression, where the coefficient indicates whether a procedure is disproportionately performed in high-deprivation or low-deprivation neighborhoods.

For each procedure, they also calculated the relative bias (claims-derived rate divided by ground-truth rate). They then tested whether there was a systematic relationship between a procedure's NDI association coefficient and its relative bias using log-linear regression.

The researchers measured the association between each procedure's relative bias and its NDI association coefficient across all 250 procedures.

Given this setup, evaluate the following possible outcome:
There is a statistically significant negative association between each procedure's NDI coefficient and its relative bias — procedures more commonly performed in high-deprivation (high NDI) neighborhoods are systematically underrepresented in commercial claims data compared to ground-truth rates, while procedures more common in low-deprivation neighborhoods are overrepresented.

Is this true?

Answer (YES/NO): YES